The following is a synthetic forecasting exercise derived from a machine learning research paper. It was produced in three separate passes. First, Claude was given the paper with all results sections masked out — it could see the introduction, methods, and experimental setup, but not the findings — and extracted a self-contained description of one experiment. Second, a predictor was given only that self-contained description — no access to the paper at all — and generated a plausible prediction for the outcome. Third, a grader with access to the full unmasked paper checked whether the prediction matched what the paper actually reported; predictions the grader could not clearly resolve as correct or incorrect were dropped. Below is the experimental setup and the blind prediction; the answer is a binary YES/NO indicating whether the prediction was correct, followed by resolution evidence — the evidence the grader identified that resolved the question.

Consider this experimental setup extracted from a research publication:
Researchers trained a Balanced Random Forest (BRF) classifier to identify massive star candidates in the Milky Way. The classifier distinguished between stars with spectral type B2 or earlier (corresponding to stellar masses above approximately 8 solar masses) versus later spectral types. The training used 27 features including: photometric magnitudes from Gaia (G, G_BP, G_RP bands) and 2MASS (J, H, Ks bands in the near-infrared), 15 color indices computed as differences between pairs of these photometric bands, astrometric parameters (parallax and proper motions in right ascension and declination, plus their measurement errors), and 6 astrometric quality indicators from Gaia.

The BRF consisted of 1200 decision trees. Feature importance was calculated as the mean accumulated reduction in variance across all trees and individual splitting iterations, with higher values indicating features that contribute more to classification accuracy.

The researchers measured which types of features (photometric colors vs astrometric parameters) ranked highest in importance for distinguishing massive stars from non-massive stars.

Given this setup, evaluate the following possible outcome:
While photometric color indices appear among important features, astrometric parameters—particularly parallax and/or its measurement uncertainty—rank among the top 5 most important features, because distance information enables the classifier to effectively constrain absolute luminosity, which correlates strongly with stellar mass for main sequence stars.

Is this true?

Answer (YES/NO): YES